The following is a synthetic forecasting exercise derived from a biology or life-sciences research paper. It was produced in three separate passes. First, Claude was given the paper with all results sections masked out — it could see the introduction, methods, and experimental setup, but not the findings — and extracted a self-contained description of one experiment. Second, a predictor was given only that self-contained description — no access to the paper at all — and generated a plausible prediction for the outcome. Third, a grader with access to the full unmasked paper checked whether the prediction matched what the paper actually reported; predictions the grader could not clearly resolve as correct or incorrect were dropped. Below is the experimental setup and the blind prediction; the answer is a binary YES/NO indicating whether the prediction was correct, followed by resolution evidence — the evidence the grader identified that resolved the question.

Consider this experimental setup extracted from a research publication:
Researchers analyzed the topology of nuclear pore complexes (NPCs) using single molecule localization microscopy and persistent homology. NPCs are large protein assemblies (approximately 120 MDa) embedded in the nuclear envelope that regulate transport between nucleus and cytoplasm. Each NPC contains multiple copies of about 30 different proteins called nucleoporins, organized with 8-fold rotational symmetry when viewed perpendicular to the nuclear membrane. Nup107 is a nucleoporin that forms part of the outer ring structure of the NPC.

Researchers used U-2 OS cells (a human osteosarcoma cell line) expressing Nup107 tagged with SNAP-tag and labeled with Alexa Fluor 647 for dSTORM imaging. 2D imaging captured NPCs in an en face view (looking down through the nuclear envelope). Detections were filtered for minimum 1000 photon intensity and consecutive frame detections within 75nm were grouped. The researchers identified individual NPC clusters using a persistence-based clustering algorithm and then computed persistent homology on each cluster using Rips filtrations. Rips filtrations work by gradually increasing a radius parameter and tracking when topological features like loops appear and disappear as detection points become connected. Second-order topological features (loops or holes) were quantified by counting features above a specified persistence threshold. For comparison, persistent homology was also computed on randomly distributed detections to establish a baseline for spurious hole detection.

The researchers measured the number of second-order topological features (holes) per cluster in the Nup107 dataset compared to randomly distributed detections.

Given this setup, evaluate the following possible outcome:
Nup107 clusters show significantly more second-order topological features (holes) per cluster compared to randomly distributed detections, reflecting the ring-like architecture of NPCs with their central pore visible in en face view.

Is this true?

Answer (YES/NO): YES